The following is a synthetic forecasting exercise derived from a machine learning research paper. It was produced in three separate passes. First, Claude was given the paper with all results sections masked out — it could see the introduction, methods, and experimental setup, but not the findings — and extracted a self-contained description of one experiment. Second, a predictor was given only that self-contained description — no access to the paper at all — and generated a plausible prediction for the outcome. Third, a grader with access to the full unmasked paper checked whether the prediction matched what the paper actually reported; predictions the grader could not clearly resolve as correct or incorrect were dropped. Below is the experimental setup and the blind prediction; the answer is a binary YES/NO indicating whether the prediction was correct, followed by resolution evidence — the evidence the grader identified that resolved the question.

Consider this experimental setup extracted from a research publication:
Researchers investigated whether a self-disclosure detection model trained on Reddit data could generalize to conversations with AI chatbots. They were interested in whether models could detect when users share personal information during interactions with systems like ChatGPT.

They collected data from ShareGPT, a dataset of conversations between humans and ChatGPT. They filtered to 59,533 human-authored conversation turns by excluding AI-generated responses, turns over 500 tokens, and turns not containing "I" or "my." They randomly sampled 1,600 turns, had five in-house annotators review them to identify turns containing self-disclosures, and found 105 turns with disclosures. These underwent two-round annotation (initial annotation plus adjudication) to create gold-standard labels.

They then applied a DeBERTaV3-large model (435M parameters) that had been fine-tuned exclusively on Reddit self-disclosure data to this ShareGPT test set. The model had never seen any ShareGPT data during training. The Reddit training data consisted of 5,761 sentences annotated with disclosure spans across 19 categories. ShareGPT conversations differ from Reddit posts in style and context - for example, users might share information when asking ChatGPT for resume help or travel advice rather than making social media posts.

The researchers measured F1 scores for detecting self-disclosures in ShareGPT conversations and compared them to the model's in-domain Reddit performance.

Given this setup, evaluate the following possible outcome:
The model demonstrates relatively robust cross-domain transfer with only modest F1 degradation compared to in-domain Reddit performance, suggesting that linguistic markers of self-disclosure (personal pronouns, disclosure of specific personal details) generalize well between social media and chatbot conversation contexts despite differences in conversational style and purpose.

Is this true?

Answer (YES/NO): NO